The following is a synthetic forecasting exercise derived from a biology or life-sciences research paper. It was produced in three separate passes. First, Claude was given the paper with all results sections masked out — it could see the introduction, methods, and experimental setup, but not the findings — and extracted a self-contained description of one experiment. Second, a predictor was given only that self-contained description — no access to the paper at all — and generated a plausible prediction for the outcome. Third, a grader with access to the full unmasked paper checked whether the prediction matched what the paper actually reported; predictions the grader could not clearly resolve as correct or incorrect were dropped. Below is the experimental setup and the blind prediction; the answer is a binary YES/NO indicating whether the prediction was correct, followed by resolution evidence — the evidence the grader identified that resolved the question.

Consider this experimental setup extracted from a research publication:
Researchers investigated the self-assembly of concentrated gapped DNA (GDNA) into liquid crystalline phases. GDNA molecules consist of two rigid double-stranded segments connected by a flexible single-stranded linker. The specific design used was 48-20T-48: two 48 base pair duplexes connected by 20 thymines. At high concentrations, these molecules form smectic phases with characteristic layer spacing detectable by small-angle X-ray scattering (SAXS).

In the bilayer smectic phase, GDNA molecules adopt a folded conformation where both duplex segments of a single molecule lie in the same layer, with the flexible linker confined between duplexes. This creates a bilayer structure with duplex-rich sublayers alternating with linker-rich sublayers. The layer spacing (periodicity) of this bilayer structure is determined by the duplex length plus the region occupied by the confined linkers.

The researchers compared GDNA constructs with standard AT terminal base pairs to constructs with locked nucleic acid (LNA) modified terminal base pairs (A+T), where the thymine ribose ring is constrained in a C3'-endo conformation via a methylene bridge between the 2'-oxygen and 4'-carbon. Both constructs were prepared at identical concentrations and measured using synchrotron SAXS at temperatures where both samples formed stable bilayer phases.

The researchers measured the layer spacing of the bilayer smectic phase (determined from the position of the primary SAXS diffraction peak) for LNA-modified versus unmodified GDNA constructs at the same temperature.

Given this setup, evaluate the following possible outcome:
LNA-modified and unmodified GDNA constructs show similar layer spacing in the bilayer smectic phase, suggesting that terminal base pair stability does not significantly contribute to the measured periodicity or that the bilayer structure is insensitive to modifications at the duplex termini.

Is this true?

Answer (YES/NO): YES